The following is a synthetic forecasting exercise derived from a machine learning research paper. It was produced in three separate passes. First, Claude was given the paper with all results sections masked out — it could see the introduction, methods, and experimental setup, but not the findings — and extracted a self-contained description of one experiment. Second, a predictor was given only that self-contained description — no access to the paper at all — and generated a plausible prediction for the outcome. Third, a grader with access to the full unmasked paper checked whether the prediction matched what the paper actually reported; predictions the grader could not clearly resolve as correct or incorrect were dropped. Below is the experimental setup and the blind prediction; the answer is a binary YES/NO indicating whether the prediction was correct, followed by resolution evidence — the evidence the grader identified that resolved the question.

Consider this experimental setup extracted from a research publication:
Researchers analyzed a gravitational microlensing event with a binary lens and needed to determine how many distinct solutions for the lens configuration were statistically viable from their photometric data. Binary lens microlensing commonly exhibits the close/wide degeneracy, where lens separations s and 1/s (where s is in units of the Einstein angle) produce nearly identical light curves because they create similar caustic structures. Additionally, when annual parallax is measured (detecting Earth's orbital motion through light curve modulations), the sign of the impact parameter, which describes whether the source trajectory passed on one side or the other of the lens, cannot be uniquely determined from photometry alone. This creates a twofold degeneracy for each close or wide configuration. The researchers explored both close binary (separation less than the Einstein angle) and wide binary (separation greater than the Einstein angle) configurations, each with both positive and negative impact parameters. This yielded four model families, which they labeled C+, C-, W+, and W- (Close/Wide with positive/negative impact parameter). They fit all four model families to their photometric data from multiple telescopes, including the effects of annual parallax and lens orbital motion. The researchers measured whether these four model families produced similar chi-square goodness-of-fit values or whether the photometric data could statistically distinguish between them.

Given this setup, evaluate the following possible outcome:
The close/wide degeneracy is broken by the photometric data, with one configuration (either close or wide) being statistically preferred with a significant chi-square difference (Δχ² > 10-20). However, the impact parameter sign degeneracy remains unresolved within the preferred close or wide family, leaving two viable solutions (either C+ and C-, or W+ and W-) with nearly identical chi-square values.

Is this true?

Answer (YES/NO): NO